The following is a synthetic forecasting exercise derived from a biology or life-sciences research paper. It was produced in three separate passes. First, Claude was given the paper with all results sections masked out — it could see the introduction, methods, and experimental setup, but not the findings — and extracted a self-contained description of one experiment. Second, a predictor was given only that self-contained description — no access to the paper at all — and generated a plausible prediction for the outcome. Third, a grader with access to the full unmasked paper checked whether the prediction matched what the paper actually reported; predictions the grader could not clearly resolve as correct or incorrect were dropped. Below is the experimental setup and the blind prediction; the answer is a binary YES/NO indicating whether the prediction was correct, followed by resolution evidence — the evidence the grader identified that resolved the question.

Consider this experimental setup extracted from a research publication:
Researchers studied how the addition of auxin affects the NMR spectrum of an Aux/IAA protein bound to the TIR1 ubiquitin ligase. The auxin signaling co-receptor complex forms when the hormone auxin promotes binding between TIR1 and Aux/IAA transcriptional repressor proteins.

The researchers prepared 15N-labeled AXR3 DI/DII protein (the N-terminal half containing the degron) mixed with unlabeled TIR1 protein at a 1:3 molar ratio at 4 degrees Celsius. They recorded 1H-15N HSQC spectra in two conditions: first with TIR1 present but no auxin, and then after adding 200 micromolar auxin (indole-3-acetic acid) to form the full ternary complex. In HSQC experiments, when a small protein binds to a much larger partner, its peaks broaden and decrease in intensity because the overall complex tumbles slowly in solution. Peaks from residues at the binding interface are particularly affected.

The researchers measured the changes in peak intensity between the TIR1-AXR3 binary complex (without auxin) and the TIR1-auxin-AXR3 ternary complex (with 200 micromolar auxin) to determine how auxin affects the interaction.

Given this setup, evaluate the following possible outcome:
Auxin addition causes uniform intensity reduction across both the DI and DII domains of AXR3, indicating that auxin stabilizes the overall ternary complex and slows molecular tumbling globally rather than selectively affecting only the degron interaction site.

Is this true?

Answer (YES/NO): NO